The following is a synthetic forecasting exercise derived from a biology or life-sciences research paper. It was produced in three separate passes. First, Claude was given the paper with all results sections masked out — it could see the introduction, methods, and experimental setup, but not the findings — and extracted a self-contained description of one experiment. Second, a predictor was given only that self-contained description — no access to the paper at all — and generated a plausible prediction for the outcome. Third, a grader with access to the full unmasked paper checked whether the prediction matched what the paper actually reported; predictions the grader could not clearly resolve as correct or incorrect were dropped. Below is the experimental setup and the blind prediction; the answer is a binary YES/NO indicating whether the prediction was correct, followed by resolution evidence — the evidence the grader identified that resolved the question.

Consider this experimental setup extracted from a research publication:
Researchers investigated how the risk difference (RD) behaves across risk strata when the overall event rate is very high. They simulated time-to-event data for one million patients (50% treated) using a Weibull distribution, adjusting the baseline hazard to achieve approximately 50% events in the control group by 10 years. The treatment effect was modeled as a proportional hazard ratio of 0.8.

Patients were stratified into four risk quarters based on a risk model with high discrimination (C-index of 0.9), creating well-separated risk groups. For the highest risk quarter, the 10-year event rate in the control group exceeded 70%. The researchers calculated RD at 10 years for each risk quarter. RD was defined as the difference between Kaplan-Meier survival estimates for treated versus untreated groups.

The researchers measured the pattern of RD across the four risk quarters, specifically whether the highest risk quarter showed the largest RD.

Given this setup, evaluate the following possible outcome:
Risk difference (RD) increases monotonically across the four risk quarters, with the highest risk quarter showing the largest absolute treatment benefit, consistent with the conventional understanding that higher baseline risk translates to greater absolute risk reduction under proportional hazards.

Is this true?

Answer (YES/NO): NO